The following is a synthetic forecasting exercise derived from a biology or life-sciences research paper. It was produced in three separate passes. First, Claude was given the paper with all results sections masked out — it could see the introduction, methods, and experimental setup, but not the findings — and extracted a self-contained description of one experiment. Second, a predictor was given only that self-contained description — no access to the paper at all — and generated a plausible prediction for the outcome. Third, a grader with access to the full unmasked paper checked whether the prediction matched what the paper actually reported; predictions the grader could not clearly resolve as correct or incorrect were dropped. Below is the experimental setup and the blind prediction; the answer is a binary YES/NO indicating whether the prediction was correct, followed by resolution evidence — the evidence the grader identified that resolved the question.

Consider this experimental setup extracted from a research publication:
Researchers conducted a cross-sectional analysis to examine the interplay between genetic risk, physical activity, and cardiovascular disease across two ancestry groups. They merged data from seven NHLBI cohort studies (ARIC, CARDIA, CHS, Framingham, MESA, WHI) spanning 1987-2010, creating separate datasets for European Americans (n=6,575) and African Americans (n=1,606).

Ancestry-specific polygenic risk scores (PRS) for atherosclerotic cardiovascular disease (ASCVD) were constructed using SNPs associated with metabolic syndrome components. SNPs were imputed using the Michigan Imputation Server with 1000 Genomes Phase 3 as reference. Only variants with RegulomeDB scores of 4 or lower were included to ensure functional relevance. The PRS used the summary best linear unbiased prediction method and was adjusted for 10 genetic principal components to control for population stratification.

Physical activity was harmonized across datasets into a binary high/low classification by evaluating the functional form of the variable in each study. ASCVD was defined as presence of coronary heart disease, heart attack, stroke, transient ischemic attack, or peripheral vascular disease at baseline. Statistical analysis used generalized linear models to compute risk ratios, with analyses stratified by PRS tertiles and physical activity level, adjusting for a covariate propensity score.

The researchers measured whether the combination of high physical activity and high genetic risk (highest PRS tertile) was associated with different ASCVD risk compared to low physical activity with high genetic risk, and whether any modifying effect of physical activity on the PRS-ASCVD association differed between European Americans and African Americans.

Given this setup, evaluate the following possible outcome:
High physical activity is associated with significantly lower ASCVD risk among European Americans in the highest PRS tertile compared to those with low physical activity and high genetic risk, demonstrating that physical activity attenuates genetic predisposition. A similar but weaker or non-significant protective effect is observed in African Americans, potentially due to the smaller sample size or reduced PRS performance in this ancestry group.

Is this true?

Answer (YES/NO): NO